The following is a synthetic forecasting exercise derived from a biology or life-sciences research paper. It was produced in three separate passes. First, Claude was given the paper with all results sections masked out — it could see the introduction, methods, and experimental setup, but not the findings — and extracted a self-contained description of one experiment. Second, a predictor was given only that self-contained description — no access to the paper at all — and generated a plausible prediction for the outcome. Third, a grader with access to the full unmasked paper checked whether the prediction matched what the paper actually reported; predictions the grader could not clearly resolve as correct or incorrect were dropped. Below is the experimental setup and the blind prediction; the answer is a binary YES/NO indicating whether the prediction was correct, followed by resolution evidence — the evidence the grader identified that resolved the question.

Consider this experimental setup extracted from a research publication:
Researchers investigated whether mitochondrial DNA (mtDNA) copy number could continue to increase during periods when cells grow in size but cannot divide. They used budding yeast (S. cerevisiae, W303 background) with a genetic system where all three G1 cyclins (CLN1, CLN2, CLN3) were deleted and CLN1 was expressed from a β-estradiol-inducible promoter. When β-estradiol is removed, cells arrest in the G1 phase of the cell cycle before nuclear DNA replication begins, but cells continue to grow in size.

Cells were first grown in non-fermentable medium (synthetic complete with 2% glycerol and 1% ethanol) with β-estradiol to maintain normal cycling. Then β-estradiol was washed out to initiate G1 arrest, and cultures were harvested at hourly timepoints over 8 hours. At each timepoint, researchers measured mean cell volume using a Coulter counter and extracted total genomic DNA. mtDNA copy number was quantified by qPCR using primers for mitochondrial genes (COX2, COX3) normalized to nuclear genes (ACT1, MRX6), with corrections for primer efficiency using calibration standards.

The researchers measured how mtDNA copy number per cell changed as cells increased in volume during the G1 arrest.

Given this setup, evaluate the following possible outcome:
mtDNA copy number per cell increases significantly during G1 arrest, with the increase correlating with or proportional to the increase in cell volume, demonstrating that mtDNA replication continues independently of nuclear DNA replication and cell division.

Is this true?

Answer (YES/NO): YES